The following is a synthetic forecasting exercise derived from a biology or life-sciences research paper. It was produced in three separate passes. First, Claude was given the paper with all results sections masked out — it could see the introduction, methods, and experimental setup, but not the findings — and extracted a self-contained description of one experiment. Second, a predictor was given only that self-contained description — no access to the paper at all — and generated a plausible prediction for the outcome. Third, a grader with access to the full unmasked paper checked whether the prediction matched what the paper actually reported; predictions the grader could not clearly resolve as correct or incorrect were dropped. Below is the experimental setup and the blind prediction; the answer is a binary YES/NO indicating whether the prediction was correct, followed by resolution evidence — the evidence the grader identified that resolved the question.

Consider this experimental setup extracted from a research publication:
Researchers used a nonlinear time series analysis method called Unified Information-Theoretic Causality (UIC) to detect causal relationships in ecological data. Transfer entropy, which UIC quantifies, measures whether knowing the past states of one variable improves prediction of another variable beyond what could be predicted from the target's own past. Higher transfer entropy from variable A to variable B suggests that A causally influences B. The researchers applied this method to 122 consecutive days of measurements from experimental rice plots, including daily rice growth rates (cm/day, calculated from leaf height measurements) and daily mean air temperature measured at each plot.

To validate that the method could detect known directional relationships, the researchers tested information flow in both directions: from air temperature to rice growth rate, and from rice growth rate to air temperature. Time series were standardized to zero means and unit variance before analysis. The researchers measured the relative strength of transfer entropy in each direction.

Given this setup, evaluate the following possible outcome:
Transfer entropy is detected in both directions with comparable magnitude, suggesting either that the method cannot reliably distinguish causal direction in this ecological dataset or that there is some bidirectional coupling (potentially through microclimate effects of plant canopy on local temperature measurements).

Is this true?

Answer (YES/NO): NO